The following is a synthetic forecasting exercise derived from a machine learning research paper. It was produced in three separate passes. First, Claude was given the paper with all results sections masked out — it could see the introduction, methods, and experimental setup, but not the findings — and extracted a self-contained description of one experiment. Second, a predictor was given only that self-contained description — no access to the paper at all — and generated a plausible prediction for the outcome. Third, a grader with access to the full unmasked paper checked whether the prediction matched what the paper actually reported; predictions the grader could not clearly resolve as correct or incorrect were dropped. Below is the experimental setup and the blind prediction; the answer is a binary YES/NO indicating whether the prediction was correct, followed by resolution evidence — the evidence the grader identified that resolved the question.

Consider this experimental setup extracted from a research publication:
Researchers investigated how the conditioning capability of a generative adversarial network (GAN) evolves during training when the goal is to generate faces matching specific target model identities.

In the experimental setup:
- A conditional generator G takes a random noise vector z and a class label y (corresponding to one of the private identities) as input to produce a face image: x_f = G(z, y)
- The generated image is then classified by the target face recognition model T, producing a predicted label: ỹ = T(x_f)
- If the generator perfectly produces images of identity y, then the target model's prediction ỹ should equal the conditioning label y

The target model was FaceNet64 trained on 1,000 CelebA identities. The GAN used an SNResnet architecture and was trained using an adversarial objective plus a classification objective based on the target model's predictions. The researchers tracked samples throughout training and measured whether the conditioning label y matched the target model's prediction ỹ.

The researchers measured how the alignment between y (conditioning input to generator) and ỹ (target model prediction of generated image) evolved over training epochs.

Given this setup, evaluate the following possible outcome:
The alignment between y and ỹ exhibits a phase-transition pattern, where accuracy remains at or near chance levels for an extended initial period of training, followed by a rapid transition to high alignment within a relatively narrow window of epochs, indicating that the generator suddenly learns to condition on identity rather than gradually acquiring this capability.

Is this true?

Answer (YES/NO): NO